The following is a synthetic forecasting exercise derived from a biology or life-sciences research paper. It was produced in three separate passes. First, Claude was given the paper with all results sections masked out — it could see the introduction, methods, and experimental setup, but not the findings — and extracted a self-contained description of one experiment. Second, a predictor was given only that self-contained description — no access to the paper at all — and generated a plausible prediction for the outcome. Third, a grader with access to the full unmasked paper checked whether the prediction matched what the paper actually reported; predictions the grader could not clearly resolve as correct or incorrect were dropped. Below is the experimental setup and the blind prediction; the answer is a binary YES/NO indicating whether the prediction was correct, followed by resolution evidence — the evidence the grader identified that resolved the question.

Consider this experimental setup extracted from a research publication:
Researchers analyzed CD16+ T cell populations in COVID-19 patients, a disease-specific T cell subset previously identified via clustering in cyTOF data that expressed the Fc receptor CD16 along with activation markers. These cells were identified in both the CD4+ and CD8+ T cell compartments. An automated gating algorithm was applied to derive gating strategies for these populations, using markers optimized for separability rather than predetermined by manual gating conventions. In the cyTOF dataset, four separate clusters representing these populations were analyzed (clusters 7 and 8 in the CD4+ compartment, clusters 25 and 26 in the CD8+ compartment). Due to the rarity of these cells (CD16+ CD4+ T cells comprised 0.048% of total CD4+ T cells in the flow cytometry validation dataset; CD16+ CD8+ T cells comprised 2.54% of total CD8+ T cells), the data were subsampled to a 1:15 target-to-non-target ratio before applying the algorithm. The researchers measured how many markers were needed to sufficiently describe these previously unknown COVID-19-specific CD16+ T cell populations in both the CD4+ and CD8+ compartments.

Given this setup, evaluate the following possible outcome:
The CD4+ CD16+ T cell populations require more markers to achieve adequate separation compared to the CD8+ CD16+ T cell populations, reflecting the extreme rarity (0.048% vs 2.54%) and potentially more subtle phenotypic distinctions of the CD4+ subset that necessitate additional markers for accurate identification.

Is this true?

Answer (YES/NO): NO